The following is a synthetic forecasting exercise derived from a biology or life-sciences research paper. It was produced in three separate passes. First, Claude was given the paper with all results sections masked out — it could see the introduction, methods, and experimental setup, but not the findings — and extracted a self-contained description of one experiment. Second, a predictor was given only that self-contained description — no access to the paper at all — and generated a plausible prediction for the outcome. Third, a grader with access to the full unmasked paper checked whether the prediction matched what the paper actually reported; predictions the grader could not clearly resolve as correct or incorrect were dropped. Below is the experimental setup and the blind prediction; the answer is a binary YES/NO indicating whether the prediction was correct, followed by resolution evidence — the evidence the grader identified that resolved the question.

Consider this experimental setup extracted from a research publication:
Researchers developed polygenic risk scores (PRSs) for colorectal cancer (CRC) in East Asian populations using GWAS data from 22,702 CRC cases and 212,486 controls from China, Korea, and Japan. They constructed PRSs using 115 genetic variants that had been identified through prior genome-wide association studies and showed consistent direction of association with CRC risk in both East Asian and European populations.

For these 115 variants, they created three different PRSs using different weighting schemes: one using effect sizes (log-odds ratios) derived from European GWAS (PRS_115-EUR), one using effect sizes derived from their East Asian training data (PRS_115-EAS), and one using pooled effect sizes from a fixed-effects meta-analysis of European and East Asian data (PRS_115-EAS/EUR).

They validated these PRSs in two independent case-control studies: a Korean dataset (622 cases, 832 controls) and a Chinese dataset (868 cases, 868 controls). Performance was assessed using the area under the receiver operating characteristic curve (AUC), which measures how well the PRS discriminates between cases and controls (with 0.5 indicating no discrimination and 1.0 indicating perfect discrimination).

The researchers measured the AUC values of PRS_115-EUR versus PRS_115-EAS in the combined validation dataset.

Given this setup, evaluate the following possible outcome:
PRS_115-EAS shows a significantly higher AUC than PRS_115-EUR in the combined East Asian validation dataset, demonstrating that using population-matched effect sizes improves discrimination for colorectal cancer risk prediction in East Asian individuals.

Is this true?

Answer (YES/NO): YES